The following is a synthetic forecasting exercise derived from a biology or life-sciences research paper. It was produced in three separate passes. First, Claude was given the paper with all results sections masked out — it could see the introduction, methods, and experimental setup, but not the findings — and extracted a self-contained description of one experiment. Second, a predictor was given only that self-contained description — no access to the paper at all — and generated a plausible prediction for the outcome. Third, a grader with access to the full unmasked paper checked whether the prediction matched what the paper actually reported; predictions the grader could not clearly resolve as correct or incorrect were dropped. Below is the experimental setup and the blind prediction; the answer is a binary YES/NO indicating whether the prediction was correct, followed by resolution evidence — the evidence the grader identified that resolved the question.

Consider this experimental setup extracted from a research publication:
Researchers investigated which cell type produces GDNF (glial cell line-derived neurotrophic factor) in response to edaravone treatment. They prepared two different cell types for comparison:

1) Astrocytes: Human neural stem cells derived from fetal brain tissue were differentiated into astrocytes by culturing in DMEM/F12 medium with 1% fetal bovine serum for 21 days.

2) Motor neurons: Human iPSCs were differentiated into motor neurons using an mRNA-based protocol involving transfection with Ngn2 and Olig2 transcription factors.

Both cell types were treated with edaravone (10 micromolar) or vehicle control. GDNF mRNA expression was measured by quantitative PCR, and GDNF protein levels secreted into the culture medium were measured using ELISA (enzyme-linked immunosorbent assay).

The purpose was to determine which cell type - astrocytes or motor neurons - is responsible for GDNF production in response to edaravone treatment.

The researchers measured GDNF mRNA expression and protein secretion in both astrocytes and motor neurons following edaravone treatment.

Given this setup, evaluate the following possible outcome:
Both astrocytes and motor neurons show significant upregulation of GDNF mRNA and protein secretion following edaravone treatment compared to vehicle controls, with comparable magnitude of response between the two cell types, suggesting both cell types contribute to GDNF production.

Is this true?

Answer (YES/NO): NO